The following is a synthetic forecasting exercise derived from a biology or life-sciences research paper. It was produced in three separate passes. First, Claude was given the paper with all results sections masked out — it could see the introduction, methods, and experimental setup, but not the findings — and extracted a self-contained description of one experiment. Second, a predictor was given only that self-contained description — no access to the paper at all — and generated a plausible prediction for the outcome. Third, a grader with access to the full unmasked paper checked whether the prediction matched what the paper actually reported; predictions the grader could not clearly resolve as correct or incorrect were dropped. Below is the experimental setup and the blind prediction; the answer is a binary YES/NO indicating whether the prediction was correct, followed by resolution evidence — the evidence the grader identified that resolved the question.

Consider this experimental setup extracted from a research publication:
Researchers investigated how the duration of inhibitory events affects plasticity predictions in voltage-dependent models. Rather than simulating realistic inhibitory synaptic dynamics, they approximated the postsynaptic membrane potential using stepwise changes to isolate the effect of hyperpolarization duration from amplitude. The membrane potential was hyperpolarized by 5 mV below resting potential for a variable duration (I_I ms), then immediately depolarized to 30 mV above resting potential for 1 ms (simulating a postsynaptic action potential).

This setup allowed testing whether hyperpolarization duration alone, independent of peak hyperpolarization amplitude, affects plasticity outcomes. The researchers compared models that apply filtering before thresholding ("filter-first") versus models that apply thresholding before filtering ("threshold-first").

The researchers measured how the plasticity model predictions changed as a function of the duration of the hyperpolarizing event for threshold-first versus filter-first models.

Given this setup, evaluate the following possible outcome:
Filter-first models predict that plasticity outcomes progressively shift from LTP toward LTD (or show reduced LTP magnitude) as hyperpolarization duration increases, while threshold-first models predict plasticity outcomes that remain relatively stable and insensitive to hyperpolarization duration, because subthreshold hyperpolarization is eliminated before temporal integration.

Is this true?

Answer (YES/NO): YES